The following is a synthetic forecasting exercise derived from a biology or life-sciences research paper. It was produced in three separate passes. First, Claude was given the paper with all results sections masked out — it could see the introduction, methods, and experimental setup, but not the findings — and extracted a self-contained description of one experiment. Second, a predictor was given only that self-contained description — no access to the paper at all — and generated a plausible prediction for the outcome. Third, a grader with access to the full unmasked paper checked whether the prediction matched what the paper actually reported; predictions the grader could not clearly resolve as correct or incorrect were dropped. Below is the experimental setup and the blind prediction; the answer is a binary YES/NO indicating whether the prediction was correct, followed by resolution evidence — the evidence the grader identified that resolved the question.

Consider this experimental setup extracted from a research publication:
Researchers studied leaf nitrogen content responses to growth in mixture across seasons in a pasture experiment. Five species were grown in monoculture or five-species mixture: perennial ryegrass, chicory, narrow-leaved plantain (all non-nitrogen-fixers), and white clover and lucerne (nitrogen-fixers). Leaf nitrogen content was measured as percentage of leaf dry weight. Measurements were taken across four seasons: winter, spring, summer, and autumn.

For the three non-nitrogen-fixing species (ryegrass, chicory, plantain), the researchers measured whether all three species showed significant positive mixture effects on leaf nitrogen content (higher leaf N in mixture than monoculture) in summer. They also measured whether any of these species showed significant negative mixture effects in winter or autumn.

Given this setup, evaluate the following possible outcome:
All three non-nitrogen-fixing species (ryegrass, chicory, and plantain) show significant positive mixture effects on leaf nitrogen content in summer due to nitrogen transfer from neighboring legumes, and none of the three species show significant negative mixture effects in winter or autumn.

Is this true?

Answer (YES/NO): NO